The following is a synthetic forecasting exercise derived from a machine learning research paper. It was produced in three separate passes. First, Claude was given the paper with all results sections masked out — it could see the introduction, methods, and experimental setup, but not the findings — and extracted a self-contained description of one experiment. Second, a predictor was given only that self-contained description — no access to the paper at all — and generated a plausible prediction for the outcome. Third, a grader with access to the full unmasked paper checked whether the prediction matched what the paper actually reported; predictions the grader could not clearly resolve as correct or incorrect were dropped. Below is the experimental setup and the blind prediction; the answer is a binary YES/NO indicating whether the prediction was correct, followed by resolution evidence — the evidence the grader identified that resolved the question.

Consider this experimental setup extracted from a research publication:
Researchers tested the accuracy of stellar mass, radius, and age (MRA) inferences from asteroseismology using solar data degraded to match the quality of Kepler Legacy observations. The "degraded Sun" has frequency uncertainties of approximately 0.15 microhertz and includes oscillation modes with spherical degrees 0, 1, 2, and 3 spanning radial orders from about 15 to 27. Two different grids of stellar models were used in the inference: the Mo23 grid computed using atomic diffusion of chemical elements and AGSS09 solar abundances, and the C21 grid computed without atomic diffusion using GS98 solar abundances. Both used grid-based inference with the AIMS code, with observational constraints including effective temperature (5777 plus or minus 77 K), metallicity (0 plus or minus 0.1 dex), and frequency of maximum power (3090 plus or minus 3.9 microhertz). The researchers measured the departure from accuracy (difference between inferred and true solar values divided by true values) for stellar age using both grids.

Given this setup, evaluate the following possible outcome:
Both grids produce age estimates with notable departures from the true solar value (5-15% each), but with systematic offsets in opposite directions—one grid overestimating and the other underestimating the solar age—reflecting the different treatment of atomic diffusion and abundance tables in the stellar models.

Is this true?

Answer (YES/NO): NO